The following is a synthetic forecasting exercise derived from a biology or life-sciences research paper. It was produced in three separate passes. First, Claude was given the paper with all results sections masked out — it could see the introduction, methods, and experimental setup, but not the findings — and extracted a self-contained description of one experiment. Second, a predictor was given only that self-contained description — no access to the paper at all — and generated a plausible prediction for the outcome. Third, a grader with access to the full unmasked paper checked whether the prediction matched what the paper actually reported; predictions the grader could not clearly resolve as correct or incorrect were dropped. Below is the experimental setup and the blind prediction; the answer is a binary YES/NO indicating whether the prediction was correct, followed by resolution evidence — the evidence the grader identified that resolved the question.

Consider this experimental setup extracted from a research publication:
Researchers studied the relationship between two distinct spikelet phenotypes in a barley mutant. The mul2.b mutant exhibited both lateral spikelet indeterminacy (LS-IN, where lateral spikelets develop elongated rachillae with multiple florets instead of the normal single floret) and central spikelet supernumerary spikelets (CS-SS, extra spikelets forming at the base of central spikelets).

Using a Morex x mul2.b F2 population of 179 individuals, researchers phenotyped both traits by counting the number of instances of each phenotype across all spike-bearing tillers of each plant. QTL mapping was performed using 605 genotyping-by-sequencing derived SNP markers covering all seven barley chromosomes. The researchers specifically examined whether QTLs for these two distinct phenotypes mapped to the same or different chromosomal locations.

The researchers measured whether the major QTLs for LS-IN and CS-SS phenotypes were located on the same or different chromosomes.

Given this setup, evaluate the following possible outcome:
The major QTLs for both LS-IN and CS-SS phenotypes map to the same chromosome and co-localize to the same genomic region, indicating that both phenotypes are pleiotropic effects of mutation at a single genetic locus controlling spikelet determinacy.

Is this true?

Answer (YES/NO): NO